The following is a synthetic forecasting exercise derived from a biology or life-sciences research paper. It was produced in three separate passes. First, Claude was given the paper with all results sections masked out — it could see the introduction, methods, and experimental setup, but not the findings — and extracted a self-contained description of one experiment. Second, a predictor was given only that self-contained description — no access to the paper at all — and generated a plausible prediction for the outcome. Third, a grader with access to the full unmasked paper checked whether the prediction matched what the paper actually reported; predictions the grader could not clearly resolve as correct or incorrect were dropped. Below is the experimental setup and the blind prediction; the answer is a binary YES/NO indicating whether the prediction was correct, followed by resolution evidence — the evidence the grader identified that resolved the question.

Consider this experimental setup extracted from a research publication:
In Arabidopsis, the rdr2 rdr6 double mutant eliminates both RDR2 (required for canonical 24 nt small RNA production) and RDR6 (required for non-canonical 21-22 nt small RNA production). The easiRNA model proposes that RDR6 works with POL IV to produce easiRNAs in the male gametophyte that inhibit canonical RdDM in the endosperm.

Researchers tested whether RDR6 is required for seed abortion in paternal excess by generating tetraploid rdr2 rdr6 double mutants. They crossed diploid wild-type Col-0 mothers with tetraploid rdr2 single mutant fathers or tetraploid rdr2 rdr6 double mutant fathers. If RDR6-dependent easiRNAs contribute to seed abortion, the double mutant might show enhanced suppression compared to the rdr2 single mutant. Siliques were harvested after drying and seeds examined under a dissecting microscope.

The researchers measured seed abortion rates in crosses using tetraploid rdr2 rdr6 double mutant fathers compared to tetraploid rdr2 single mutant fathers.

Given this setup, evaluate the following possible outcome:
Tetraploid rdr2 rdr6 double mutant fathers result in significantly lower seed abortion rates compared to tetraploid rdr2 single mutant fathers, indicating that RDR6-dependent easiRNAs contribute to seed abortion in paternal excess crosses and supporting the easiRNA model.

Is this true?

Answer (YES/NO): NO